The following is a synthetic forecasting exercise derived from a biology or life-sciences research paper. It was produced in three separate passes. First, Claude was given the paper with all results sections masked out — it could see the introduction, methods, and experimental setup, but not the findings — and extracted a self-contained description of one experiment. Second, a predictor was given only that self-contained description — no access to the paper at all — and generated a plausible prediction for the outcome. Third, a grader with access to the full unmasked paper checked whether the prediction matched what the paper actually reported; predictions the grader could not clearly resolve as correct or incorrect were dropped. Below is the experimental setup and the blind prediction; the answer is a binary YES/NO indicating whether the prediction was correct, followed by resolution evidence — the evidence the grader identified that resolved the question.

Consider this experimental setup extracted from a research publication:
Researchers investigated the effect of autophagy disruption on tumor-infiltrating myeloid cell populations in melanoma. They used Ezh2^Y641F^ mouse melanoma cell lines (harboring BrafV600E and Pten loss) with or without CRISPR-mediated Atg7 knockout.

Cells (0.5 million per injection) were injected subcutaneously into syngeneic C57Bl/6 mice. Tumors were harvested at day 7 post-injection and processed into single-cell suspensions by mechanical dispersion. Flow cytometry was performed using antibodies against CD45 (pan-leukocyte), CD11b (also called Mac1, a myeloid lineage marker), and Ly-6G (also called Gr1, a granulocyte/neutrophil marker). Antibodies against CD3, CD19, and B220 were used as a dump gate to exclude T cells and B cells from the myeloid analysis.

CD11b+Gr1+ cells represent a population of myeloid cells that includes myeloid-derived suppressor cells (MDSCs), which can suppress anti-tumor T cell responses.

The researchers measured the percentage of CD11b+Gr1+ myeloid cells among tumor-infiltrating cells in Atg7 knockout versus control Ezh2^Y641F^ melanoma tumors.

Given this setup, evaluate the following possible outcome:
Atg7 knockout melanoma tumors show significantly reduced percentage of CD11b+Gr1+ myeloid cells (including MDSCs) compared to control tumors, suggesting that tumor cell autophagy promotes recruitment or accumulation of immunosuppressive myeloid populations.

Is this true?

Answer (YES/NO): YES